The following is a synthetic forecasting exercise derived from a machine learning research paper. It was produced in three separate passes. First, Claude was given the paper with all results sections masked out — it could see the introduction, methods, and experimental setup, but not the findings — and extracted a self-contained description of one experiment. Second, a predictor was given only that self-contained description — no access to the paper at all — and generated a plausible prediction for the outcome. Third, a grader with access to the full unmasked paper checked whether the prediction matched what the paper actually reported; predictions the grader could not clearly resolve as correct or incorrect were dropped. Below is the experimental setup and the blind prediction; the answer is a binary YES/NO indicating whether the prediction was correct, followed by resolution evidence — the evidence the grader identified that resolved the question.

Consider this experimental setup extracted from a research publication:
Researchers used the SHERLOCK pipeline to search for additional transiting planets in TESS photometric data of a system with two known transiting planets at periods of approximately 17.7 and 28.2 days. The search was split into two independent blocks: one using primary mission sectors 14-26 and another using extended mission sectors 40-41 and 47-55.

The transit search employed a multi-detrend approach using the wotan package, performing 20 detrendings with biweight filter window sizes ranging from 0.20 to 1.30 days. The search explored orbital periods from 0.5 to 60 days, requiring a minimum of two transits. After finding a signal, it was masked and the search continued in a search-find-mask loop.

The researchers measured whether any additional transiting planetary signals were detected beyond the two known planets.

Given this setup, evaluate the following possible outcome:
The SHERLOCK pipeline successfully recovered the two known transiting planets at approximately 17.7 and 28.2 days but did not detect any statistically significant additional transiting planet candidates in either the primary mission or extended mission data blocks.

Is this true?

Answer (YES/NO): YES